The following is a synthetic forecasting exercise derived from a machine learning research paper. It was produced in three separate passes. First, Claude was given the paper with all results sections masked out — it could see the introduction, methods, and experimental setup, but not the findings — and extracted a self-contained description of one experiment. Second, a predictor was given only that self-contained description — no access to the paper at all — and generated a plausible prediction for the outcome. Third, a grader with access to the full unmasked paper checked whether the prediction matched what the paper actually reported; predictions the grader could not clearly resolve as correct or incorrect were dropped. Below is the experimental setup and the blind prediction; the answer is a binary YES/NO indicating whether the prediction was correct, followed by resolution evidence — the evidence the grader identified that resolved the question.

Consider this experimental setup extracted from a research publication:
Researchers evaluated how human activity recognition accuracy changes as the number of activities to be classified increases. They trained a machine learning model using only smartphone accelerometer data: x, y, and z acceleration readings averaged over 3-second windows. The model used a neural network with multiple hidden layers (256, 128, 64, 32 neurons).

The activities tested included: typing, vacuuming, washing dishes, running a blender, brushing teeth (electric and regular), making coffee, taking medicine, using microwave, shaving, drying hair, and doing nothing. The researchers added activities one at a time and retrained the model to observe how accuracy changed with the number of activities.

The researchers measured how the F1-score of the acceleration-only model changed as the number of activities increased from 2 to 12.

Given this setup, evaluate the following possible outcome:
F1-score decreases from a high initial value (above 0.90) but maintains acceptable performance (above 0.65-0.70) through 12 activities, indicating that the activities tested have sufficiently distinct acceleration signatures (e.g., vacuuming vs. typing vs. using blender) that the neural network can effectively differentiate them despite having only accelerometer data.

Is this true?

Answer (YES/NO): NO